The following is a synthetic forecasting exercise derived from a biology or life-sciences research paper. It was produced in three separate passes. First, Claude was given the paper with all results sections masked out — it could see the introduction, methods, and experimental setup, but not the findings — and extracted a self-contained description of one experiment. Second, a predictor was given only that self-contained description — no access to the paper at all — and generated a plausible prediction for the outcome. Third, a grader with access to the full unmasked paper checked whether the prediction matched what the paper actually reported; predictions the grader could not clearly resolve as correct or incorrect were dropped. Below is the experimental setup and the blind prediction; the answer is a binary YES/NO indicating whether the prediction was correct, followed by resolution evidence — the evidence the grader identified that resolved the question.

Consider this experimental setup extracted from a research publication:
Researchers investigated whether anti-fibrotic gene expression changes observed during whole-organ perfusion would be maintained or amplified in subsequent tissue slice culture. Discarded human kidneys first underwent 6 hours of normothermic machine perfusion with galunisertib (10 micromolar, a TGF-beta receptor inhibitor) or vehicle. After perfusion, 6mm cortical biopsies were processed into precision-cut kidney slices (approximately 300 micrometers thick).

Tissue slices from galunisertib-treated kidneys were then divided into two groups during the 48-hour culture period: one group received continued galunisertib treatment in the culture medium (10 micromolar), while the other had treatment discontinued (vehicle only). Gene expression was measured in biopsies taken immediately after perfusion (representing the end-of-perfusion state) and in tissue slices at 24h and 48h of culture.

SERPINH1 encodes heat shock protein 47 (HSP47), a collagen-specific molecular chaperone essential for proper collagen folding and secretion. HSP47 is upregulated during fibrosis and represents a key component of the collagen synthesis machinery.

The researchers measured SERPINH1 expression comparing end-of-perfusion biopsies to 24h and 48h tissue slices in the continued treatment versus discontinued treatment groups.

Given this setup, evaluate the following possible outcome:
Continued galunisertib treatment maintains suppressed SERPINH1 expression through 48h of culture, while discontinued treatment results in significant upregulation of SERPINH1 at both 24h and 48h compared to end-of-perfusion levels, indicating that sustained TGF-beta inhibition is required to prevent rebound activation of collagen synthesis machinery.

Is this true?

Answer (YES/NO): NO